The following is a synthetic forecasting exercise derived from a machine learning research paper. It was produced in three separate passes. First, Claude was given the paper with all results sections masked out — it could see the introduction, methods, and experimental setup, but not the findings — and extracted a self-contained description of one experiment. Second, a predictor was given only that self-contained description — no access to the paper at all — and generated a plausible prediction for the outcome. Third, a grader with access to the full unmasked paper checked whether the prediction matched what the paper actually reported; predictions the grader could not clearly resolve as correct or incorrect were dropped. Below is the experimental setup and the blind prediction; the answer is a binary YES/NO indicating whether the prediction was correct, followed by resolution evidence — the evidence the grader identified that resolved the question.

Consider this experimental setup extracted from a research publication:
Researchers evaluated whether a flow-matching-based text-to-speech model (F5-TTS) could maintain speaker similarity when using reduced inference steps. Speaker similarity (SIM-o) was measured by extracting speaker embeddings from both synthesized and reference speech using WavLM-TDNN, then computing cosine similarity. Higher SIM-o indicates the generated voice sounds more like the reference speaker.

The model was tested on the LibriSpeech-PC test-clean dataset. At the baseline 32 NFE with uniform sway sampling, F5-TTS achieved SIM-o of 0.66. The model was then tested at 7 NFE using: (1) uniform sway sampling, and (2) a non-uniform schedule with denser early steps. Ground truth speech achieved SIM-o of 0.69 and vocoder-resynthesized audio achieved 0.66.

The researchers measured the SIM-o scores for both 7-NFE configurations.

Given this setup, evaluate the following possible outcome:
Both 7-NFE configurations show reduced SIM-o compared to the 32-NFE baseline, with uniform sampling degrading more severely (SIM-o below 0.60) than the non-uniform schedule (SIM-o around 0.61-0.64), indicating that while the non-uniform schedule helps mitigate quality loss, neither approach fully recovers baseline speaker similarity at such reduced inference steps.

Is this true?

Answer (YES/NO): NO